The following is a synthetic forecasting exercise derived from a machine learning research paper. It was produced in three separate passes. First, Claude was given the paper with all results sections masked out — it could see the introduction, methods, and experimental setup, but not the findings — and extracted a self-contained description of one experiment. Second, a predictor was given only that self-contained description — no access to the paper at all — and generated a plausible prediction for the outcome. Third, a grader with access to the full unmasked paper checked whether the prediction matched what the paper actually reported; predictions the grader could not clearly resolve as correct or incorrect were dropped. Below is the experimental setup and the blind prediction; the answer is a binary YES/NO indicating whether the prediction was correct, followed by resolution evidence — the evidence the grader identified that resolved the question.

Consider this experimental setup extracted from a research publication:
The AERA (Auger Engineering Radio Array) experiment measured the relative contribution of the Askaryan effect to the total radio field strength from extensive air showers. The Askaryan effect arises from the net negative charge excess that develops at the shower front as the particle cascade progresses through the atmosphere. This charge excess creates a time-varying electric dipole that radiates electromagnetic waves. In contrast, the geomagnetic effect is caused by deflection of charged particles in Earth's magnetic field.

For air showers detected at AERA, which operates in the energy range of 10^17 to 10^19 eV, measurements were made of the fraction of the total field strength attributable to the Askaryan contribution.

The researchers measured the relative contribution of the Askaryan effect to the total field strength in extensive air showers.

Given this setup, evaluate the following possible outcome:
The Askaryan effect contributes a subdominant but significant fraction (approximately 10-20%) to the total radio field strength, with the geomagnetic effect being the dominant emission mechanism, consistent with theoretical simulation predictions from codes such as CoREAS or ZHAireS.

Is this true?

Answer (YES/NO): YES